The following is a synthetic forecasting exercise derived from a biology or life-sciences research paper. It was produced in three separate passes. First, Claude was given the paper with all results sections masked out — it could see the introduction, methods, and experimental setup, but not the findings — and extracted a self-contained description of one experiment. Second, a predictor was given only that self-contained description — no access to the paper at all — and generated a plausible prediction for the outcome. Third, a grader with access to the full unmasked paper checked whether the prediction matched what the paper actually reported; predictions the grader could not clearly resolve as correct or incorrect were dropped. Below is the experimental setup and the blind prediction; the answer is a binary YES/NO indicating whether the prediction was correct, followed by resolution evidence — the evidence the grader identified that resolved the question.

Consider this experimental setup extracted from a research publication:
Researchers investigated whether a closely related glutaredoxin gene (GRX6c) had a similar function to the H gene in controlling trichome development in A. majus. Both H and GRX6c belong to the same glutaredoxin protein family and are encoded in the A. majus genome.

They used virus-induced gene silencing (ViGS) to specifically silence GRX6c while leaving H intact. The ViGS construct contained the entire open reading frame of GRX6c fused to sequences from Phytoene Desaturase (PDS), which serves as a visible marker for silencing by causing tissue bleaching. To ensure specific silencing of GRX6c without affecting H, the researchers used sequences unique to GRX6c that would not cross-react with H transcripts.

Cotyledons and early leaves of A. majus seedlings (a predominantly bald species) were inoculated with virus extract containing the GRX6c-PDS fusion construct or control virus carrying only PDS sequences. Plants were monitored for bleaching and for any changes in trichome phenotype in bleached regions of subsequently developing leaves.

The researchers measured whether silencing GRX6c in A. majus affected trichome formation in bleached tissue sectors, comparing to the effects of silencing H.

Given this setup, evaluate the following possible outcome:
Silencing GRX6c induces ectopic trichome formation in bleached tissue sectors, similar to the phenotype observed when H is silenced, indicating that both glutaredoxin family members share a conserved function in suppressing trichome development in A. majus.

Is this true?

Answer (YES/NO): NO